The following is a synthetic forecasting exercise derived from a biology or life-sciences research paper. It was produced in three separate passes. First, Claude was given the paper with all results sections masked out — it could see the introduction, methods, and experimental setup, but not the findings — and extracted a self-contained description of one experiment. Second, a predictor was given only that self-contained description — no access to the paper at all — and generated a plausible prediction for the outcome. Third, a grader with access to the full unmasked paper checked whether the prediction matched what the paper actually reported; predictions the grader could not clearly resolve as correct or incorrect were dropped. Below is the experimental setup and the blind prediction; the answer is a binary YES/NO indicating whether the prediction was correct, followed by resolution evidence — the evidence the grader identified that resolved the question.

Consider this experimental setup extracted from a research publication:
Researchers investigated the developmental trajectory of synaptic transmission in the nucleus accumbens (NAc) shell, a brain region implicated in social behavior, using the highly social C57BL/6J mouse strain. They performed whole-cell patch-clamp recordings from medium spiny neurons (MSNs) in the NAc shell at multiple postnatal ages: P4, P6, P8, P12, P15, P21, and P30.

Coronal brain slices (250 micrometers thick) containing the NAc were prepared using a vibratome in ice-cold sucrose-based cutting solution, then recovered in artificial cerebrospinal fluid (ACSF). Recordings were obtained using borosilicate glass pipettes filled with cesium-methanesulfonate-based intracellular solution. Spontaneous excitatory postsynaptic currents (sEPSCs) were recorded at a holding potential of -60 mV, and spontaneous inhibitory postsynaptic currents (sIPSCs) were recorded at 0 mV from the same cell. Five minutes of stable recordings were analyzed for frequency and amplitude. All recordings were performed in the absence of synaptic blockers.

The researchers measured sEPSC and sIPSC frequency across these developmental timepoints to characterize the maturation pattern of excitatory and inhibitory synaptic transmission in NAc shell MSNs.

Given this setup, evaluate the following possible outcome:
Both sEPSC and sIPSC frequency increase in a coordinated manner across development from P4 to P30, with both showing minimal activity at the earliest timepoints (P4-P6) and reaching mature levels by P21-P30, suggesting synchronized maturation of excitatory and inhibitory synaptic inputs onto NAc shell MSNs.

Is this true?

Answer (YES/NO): NO